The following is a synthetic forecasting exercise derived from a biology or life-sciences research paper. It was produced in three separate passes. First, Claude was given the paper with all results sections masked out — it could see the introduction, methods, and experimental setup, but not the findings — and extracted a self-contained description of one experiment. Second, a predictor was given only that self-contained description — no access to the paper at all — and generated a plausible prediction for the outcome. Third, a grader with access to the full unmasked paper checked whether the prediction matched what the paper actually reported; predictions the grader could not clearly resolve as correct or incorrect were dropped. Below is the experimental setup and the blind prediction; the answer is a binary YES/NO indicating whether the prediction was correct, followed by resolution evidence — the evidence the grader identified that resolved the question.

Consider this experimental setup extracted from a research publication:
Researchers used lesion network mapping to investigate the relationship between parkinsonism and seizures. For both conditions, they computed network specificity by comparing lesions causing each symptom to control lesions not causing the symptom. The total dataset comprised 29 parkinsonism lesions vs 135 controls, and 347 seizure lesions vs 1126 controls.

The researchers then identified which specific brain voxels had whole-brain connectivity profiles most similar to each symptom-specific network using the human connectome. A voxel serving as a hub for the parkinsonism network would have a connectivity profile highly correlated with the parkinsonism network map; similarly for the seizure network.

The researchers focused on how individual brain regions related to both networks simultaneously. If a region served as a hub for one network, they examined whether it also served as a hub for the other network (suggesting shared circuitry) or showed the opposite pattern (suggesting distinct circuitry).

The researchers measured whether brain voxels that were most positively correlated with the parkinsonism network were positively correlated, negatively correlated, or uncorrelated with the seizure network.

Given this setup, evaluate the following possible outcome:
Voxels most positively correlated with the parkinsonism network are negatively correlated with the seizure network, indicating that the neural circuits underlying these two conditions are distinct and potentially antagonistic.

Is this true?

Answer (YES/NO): YES